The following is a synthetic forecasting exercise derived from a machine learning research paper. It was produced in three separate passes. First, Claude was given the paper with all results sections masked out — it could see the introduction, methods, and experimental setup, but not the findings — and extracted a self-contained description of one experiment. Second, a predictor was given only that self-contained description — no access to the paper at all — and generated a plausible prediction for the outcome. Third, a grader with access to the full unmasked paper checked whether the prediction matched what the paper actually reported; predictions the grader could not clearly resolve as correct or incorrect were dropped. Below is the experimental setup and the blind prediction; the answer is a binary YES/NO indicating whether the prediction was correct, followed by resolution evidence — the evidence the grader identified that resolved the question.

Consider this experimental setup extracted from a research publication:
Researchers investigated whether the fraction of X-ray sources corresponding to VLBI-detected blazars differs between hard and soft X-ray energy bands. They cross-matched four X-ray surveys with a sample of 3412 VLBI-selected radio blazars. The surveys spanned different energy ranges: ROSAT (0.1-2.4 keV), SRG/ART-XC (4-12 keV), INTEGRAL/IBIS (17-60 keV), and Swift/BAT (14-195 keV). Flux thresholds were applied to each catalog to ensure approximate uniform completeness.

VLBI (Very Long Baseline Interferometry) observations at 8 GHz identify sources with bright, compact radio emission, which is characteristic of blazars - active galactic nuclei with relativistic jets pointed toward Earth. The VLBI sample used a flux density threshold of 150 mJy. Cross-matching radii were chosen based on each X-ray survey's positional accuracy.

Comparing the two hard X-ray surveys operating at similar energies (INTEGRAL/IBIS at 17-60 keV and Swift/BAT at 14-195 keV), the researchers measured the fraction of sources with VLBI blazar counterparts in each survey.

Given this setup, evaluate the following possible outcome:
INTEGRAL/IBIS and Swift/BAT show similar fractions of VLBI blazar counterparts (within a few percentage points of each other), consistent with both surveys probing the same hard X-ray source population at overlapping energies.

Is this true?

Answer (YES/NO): YES